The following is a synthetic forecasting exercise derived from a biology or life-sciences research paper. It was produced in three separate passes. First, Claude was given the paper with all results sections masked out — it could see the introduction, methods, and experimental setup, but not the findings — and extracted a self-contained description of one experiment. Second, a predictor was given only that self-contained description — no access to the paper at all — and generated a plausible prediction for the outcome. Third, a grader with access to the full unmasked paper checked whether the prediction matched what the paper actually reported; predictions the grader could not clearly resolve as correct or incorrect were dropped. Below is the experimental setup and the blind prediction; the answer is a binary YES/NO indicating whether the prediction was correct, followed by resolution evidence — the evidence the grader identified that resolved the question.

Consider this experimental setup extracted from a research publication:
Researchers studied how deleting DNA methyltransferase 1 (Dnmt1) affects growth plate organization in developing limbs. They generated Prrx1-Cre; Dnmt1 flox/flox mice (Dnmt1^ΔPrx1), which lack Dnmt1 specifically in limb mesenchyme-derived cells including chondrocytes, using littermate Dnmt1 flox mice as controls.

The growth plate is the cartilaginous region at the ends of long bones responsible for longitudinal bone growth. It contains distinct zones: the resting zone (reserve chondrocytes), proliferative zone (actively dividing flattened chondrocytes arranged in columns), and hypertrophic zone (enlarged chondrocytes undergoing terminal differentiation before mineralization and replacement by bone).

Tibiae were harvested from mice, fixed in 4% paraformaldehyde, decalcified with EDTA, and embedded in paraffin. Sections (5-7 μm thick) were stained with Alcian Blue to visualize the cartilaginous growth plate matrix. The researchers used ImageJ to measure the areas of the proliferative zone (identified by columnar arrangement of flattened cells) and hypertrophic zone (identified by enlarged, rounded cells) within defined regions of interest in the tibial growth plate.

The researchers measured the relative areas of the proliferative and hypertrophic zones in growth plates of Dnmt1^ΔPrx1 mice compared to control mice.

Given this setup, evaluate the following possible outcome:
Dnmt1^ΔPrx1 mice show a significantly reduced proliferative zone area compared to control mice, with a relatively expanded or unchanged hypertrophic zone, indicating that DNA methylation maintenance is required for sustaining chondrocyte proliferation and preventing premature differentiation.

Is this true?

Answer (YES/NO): YES